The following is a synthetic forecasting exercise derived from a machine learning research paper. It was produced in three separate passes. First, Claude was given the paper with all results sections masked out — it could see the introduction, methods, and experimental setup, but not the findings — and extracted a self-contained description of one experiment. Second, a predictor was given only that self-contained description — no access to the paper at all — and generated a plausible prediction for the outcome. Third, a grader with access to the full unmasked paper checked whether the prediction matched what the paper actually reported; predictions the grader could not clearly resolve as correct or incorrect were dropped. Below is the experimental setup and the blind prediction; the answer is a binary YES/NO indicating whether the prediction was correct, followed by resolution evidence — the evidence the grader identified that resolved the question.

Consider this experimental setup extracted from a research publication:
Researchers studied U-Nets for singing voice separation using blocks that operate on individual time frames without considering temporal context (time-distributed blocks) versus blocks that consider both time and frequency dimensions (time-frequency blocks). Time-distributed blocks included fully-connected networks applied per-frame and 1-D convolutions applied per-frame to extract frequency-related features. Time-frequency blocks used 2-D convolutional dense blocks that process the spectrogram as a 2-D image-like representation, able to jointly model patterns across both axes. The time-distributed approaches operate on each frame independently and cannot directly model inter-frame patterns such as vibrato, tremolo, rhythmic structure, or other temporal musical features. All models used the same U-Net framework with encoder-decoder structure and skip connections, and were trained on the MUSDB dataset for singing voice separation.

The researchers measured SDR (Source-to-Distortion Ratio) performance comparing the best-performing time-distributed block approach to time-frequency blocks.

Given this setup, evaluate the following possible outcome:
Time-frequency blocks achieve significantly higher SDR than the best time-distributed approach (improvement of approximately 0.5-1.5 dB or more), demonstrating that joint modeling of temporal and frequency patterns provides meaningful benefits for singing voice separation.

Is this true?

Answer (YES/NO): YES